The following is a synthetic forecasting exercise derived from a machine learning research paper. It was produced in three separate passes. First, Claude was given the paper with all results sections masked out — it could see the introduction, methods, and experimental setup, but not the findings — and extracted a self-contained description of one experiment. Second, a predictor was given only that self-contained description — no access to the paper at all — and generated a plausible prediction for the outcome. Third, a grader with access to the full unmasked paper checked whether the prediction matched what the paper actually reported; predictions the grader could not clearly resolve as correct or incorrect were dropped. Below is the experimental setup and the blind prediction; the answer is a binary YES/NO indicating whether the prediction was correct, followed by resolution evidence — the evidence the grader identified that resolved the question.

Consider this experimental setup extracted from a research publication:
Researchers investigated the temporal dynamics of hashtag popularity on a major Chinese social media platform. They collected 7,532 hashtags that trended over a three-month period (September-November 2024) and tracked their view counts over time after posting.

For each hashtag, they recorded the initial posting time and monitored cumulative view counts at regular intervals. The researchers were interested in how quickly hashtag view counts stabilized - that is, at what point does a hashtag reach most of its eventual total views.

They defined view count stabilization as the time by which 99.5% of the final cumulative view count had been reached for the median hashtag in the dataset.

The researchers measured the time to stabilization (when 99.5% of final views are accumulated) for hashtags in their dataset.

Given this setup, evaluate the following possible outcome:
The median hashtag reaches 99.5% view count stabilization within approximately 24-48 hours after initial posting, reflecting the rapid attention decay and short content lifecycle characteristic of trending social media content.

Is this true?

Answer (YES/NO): NO